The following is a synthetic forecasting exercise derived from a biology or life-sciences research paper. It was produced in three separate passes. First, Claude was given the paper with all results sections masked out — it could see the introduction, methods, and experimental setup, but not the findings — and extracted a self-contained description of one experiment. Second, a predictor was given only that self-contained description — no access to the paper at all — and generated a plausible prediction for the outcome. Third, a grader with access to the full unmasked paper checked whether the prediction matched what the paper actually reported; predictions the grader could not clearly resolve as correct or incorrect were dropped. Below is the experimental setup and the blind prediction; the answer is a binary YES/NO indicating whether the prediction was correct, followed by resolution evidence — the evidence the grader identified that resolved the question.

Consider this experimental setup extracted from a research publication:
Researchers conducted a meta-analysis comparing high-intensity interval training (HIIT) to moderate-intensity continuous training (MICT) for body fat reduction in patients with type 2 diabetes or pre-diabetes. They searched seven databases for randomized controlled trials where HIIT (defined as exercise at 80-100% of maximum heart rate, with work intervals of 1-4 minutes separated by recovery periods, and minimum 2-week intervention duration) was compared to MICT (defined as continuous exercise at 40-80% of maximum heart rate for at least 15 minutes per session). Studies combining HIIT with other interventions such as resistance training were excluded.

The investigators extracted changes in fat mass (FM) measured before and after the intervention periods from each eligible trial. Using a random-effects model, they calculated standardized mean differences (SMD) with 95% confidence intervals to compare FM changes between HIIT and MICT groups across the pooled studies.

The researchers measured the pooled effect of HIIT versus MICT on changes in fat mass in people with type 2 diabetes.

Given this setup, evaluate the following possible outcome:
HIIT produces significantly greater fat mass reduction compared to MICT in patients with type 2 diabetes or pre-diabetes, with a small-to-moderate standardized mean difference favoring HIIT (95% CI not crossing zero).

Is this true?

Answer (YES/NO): NO